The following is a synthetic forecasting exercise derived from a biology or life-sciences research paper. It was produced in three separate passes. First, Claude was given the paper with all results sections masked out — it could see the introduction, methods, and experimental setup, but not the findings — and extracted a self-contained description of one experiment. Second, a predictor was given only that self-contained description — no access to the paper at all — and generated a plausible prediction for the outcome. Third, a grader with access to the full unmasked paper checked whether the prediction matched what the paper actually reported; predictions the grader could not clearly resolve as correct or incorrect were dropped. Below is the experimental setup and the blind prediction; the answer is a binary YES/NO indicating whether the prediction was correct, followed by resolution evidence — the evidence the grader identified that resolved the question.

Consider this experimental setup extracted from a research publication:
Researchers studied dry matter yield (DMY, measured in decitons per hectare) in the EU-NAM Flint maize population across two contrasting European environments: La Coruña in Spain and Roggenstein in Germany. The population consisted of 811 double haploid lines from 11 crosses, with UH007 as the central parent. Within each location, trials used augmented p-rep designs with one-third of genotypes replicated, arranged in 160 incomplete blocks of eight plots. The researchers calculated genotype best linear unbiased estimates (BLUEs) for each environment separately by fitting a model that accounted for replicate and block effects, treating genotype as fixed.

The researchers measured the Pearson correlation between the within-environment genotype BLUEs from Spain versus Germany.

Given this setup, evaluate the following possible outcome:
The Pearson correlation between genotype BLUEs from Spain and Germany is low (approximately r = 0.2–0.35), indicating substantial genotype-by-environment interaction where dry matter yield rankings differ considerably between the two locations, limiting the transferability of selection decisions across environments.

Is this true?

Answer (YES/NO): YES